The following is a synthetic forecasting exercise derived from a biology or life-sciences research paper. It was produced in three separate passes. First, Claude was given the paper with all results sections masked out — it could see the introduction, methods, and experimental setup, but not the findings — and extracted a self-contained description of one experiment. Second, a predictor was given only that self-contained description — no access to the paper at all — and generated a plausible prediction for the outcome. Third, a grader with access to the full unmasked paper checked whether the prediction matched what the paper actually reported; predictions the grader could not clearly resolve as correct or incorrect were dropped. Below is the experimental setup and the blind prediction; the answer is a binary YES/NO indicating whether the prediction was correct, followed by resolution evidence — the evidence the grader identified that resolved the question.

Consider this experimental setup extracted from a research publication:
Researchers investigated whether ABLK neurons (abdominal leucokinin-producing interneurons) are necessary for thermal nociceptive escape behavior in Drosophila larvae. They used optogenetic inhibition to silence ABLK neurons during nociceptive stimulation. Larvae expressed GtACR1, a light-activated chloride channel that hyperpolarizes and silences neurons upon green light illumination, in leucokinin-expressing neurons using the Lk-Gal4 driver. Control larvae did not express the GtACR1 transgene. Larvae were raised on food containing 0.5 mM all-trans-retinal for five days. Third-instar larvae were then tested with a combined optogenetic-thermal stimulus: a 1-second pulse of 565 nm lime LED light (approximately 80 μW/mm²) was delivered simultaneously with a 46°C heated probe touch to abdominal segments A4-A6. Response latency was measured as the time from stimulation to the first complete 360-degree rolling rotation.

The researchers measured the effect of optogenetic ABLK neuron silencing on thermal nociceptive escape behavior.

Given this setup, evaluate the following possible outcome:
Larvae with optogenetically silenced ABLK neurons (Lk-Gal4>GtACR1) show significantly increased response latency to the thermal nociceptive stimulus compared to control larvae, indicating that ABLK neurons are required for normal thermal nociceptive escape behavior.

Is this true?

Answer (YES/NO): YES